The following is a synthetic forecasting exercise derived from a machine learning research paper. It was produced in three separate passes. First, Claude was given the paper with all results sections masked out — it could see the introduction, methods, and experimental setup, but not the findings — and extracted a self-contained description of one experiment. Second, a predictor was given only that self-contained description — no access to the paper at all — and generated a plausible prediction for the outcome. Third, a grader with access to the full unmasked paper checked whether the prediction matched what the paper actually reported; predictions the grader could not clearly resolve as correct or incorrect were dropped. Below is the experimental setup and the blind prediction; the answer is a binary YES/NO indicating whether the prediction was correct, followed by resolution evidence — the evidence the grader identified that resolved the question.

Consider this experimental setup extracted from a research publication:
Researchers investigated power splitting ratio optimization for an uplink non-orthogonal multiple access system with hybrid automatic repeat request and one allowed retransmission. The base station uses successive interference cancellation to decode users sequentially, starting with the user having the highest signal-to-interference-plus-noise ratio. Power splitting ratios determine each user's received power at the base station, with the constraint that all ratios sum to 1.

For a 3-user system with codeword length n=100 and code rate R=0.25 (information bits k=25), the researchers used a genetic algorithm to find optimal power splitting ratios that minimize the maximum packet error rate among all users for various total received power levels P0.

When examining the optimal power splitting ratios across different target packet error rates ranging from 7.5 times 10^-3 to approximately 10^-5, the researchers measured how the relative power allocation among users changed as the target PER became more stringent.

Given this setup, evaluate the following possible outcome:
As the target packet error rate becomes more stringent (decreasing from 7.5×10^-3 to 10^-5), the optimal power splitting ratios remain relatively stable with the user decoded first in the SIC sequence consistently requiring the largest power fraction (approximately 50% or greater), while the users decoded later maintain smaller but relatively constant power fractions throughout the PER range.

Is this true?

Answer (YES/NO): NO